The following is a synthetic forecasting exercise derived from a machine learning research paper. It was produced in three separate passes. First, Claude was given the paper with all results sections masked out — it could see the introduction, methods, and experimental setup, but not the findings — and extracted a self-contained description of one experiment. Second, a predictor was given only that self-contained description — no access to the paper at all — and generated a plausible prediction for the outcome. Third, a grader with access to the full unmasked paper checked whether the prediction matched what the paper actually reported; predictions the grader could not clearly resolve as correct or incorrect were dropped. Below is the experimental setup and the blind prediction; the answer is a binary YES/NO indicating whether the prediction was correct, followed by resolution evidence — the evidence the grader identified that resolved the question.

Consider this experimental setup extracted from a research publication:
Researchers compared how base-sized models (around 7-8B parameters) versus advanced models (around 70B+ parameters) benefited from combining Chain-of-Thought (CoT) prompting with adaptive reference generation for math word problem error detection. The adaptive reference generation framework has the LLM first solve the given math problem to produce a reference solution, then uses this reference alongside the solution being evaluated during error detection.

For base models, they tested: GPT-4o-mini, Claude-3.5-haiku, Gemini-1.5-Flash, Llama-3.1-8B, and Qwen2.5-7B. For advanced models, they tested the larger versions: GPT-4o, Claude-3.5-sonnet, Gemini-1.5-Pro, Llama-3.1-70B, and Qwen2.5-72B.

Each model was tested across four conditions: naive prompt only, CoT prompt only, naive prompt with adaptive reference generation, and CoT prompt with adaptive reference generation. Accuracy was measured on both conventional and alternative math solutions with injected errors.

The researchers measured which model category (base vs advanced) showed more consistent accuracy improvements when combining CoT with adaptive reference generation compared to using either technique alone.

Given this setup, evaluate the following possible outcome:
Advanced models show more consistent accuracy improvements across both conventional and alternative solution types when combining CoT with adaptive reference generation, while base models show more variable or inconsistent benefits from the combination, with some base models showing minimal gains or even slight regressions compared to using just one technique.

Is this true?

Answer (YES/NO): NO